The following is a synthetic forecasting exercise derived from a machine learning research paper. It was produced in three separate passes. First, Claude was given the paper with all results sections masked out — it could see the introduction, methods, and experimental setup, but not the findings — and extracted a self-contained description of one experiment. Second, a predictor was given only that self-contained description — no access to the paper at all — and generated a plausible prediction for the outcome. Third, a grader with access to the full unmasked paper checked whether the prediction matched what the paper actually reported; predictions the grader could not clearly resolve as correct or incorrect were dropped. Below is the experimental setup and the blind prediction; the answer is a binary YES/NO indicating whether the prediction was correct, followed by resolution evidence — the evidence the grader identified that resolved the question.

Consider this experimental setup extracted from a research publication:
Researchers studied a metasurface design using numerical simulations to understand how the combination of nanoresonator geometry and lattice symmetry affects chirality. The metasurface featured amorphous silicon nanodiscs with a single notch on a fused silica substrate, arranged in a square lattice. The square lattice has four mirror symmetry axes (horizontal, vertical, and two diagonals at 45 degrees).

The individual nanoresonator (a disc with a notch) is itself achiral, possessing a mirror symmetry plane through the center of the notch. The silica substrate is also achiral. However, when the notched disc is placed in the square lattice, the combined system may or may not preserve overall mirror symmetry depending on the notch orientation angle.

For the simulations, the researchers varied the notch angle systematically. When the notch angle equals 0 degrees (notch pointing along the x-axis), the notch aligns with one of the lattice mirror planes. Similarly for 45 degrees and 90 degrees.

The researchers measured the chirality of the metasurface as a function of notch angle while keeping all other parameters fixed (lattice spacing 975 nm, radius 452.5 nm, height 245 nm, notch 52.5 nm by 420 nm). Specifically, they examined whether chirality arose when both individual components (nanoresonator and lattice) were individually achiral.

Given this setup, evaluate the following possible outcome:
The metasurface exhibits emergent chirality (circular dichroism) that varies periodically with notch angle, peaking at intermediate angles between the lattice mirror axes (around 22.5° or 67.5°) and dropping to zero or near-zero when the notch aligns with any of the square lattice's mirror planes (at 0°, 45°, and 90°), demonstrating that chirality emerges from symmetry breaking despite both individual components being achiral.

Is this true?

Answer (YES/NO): NO